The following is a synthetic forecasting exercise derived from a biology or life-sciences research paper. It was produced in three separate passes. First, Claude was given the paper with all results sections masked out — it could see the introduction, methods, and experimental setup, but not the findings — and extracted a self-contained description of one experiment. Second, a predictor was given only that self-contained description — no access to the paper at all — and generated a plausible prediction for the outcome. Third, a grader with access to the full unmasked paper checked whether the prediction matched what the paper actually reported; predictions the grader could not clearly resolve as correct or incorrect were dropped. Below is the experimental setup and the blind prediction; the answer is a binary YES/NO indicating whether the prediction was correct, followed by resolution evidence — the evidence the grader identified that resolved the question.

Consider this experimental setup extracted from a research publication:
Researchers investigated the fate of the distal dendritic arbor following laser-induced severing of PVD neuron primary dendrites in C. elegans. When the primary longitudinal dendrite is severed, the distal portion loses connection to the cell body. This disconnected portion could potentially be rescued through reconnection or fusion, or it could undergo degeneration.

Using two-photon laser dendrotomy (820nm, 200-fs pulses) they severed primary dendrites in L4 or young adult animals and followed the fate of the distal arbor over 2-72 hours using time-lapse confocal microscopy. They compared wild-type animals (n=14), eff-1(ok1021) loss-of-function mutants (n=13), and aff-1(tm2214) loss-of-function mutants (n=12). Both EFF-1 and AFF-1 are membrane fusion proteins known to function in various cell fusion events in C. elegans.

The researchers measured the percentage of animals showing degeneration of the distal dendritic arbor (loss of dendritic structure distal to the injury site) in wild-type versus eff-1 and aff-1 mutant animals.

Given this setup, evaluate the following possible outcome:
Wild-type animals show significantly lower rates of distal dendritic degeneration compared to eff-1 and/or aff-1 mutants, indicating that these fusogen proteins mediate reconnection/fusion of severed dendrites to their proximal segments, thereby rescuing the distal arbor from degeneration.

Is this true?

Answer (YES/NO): NO